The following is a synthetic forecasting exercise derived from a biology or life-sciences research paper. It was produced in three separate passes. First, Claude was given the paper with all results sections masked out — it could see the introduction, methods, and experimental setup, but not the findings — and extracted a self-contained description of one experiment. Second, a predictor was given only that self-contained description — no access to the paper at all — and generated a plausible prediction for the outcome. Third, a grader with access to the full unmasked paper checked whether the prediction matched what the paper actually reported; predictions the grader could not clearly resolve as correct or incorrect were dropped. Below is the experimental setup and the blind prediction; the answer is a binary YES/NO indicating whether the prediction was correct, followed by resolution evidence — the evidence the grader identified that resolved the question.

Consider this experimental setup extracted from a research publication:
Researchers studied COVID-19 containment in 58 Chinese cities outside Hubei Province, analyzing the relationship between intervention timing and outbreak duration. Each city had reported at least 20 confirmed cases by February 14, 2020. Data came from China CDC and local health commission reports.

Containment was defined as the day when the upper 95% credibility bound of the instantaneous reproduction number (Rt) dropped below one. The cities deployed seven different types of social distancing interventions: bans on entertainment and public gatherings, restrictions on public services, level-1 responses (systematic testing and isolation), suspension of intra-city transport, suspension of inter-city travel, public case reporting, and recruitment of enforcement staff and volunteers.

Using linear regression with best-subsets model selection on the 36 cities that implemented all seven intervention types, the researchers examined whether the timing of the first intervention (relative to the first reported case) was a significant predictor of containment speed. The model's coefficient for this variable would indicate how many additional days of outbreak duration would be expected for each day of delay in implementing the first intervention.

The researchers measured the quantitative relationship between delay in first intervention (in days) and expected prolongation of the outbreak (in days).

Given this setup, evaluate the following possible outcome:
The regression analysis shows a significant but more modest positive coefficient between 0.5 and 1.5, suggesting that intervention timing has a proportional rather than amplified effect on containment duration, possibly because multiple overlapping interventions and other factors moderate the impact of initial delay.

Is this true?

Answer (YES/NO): NO